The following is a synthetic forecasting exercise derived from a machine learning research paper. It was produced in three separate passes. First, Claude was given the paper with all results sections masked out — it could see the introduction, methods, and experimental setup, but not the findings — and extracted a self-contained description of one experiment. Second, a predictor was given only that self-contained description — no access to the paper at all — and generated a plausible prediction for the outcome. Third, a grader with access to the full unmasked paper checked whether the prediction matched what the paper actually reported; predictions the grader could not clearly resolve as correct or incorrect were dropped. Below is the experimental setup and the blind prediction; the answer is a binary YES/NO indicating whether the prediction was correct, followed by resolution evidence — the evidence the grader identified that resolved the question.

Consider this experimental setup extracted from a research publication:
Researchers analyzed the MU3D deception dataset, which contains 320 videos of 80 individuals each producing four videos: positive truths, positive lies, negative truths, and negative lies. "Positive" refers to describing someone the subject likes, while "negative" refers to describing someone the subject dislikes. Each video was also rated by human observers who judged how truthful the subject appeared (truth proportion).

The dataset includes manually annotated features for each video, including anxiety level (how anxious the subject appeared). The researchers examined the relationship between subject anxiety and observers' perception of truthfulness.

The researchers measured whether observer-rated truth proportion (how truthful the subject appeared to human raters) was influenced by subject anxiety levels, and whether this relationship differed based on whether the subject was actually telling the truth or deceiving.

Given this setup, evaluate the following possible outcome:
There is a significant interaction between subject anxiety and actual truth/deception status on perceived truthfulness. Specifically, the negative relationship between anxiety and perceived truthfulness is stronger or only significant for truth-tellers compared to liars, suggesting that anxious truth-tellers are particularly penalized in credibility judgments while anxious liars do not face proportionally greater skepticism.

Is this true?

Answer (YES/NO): NO